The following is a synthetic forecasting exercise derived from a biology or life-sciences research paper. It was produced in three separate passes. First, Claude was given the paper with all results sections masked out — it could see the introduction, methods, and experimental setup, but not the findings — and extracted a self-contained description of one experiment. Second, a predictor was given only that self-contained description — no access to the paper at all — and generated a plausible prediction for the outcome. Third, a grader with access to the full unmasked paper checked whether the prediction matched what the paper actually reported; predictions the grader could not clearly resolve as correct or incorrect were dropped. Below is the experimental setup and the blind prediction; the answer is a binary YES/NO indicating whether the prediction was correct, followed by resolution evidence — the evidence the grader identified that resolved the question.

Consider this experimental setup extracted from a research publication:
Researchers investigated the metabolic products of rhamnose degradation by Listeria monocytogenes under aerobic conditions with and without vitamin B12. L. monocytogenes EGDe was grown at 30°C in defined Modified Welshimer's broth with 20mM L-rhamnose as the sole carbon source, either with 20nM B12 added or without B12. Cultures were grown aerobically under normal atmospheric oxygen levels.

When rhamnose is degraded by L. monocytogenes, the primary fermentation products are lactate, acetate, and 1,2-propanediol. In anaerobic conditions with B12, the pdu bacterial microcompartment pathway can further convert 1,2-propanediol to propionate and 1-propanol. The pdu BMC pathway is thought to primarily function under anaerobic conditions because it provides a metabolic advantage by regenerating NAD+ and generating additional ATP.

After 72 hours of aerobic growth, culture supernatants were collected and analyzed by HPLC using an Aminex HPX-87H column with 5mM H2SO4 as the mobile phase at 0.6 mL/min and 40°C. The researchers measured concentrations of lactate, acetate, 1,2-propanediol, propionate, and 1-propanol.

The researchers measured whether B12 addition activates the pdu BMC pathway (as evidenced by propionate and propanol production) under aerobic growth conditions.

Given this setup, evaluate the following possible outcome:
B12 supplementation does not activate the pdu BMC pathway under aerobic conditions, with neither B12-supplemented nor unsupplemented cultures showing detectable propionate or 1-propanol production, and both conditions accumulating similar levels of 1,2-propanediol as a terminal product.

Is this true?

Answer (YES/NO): YES